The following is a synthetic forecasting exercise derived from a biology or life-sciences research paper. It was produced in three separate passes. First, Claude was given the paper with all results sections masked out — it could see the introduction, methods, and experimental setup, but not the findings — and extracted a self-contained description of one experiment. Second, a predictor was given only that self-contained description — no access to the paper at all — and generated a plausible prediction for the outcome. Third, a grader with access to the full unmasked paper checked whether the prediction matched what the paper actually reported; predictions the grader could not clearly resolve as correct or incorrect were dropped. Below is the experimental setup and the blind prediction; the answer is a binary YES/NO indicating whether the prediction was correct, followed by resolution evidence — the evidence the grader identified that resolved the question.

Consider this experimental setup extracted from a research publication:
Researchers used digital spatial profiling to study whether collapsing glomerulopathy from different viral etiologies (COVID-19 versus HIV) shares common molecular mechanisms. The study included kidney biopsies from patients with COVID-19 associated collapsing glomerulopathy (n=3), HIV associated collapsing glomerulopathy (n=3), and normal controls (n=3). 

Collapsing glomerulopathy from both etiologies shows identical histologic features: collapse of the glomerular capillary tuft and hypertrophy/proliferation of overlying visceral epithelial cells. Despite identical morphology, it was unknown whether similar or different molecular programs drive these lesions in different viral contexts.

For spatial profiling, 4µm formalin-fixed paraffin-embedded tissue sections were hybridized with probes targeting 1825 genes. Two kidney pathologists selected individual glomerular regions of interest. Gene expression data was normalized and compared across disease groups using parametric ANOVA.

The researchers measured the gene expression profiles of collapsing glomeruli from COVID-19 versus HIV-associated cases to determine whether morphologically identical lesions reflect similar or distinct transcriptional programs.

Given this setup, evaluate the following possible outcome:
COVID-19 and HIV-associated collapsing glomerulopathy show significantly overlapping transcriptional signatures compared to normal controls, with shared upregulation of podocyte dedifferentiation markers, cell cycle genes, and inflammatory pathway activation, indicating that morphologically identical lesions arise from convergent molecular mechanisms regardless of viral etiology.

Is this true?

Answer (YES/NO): NO